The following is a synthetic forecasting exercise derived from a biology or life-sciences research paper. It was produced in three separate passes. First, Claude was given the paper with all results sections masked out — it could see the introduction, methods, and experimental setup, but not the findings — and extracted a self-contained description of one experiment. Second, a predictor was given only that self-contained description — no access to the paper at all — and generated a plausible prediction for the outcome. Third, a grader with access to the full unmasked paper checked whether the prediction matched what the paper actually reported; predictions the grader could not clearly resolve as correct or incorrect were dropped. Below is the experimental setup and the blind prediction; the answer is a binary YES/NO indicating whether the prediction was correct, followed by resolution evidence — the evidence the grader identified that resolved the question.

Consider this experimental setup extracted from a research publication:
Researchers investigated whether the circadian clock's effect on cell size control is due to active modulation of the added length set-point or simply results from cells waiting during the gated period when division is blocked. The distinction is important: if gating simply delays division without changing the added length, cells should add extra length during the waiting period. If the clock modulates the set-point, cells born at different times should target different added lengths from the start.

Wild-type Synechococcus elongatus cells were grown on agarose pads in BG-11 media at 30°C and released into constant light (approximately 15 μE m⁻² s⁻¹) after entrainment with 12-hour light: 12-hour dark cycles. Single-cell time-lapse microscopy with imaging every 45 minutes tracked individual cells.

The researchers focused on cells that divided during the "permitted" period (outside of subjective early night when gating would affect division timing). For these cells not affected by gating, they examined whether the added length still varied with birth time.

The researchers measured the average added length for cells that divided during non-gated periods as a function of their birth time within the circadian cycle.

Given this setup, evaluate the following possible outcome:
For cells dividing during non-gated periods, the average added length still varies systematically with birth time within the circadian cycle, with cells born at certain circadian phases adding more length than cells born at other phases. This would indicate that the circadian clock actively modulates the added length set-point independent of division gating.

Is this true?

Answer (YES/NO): YES